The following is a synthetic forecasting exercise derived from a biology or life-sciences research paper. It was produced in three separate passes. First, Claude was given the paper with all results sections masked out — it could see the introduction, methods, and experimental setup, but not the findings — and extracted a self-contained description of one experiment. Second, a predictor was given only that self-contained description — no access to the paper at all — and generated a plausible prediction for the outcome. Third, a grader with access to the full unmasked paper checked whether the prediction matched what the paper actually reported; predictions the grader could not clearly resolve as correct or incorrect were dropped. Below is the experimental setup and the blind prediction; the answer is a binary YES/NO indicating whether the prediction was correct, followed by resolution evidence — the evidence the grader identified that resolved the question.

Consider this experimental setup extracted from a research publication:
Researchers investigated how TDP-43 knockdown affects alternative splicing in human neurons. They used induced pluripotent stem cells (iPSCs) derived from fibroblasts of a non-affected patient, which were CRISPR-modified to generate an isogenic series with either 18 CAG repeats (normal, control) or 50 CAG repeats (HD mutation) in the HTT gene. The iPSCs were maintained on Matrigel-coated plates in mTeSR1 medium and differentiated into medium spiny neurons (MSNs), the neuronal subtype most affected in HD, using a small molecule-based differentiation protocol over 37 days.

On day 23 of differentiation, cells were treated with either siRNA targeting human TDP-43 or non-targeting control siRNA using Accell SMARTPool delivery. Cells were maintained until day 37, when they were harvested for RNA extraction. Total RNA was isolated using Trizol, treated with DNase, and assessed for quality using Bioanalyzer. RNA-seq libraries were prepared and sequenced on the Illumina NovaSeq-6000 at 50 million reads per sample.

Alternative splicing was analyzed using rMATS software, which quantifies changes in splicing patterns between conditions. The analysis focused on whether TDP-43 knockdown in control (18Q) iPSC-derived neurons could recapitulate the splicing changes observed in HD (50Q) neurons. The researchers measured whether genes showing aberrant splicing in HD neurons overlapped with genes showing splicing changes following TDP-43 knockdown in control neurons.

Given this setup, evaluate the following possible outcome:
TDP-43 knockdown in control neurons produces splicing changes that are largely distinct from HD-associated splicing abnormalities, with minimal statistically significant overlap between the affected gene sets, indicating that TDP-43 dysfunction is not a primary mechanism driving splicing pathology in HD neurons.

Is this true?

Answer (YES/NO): NO